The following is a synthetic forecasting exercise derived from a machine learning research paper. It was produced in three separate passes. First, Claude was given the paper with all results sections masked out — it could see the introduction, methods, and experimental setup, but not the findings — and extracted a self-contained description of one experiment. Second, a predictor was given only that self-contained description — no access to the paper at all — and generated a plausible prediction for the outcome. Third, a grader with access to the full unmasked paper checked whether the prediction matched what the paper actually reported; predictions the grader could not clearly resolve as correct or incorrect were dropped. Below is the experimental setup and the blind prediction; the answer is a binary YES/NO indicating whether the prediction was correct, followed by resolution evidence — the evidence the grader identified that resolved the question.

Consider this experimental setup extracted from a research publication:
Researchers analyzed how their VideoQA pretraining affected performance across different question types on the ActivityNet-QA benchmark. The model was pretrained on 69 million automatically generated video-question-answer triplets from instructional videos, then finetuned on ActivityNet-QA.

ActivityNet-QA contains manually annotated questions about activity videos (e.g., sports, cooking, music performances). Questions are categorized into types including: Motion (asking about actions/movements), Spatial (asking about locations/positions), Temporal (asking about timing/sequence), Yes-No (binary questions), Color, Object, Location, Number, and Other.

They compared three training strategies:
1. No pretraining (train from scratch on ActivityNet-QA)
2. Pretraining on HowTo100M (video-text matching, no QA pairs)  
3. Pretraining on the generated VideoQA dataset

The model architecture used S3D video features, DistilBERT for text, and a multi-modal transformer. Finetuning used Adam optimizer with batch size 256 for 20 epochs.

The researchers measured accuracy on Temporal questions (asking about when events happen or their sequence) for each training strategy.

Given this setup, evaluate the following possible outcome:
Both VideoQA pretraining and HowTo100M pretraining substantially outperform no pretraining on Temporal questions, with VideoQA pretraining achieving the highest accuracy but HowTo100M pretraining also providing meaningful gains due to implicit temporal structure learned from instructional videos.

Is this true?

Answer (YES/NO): NO